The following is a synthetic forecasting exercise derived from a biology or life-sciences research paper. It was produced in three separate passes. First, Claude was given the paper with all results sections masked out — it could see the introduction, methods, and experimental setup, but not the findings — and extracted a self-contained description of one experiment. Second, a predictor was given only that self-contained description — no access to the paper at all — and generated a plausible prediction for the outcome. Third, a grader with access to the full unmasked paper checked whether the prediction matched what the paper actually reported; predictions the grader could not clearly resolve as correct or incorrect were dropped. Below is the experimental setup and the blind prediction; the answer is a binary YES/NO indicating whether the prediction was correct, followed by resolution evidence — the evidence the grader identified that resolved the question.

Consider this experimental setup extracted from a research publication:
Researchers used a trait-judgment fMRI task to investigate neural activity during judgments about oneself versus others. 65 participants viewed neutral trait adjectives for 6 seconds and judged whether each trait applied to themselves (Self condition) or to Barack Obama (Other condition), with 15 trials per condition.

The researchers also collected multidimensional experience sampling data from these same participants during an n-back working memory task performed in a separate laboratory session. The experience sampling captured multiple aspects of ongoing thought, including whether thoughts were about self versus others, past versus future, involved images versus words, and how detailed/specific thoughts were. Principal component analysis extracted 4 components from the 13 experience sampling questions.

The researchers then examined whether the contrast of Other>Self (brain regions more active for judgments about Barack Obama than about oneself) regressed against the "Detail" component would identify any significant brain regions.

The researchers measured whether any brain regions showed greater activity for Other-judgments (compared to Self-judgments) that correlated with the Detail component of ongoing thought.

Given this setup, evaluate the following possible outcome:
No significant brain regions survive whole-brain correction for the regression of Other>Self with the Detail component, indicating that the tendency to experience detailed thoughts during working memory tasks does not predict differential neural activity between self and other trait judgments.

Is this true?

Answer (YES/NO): NO